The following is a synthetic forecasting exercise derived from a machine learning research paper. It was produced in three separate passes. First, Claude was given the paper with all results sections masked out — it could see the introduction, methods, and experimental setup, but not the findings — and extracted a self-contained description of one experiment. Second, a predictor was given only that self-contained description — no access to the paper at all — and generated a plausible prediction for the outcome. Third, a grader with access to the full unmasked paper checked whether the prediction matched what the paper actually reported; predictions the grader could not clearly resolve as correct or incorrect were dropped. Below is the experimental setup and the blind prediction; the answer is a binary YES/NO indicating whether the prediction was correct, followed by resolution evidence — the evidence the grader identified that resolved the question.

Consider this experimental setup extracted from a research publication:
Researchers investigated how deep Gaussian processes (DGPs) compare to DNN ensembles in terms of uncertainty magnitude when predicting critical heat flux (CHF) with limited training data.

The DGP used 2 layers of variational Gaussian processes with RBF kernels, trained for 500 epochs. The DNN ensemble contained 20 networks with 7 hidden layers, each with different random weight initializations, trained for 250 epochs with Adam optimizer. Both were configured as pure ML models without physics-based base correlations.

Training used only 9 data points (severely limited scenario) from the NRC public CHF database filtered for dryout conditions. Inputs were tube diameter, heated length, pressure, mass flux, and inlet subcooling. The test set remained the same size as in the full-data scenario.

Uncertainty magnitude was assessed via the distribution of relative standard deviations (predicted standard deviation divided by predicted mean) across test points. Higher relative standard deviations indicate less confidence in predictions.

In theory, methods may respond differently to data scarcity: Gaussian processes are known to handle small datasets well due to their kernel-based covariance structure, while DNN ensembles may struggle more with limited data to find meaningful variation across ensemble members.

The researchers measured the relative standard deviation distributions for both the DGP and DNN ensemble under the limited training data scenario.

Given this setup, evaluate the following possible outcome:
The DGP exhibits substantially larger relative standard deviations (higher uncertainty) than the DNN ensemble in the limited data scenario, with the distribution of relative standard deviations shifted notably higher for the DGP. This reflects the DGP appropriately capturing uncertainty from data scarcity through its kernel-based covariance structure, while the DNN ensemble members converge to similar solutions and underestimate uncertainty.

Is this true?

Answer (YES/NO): NO